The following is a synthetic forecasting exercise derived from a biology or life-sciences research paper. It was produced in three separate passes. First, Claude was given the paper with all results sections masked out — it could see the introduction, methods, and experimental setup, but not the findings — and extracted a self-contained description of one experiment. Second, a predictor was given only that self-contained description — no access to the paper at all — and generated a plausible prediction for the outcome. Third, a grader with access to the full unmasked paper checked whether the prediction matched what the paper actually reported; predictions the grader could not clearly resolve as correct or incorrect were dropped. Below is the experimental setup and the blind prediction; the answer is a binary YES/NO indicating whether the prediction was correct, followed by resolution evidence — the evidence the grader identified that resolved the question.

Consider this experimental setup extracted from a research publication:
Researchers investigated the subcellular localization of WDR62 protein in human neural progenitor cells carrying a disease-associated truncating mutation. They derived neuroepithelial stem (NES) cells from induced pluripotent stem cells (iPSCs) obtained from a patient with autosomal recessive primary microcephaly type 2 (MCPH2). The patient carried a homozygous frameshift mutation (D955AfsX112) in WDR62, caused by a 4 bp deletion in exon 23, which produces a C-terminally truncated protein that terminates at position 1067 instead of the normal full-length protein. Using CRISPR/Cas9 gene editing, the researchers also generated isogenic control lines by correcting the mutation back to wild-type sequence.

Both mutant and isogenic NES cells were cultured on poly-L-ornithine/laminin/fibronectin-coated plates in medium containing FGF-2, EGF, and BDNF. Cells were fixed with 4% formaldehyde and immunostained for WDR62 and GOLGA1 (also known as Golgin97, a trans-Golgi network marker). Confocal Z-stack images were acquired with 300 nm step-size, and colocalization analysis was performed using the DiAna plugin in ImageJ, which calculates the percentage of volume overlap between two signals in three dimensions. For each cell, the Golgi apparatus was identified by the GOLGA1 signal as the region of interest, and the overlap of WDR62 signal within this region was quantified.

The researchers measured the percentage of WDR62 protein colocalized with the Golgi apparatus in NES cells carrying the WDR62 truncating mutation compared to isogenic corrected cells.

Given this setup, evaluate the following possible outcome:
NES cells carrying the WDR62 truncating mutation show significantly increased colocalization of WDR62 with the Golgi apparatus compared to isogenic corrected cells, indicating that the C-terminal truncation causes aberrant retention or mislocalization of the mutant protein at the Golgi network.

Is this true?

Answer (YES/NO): NO